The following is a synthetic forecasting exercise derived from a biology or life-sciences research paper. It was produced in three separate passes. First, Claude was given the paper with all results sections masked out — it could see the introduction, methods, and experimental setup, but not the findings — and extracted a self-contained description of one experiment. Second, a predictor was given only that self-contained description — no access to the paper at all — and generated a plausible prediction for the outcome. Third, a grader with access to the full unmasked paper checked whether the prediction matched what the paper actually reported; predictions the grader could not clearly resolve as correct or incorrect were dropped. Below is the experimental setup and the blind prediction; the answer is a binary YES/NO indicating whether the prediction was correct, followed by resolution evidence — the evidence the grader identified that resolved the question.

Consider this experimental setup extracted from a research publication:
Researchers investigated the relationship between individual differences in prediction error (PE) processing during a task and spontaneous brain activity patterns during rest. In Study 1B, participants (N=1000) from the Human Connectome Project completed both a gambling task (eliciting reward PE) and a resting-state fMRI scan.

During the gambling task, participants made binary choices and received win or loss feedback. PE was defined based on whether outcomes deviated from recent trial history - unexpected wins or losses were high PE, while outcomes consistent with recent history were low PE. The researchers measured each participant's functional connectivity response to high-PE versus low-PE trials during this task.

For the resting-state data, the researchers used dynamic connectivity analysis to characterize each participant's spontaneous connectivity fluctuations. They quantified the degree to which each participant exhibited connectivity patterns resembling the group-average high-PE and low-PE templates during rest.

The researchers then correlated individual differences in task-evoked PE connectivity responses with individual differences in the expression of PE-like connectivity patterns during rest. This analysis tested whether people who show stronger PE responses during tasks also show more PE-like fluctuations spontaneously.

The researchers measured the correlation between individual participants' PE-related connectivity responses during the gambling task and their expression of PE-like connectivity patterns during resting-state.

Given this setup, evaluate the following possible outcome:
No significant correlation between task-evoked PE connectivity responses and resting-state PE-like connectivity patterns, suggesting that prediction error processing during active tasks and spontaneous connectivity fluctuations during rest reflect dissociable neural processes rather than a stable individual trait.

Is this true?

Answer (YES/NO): NO